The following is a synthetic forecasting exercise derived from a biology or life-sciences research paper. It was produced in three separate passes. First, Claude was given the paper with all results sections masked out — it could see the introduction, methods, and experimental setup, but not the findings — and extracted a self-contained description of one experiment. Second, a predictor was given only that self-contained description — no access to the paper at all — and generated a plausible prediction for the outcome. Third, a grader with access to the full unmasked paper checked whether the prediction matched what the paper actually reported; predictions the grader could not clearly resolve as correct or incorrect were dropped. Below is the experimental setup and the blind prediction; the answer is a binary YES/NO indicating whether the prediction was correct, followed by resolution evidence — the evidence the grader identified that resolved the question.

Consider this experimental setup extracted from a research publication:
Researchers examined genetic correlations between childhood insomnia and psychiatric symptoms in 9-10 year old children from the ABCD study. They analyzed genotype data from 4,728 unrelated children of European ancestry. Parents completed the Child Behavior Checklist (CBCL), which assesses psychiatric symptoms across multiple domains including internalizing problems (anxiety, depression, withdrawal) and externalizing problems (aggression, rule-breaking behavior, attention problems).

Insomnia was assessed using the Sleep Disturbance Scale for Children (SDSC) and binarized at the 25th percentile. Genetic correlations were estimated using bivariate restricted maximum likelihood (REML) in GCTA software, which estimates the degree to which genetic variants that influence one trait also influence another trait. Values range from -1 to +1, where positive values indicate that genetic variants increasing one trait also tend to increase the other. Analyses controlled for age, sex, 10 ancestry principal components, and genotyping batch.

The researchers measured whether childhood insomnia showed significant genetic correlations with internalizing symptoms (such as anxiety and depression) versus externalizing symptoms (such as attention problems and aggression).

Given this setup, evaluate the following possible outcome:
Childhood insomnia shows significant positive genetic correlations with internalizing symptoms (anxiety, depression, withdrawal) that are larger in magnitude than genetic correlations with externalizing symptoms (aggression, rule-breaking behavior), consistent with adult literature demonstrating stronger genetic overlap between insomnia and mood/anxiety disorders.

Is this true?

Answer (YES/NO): NO